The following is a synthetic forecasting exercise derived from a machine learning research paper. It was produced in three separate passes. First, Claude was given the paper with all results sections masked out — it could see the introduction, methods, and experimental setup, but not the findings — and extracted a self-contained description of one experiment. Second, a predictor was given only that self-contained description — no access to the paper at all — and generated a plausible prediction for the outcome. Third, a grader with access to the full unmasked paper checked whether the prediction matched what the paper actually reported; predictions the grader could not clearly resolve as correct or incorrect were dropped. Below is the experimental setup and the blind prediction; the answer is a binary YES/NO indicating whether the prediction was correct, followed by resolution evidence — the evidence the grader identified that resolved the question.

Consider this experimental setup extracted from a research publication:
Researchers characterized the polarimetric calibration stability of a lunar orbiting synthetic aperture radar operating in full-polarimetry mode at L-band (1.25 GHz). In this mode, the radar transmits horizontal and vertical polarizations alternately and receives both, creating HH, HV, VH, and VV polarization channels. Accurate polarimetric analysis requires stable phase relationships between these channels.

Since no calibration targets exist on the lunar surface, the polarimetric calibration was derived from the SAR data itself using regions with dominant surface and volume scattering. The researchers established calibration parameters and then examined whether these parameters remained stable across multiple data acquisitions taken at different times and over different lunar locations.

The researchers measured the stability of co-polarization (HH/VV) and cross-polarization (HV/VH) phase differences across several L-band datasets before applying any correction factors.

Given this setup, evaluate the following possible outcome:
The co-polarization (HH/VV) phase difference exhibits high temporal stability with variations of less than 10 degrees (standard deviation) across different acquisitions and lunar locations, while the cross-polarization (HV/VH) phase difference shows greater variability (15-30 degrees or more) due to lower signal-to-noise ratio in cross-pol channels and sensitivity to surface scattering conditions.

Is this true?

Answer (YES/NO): NO